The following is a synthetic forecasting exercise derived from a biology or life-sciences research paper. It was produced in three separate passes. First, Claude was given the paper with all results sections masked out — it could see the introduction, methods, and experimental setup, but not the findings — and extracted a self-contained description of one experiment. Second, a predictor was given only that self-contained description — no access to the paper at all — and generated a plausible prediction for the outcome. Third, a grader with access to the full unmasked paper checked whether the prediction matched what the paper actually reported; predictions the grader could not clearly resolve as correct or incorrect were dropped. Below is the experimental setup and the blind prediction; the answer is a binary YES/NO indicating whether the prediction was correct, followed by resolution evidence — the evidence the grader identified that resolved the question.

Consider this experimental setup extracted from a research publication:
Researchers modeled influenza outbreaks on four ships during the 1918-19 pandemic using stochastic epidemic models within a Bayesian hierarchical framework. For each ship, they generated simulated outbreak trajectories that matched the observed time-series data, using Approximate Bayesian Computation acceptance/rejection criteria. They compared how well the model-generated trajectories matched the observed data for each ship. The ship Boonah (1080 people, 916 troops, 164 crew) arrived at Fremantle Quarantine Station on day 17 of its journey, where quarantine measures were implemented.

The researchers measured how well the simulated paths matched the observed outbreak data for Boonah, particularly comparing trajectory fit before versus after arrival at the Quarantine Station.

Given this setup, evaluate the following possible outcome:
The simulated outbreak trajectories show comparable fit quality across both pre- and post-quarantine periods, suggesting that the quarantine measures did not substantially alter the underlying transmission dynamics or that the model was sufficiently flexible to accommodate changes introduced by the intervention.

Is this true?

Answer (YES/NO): NO